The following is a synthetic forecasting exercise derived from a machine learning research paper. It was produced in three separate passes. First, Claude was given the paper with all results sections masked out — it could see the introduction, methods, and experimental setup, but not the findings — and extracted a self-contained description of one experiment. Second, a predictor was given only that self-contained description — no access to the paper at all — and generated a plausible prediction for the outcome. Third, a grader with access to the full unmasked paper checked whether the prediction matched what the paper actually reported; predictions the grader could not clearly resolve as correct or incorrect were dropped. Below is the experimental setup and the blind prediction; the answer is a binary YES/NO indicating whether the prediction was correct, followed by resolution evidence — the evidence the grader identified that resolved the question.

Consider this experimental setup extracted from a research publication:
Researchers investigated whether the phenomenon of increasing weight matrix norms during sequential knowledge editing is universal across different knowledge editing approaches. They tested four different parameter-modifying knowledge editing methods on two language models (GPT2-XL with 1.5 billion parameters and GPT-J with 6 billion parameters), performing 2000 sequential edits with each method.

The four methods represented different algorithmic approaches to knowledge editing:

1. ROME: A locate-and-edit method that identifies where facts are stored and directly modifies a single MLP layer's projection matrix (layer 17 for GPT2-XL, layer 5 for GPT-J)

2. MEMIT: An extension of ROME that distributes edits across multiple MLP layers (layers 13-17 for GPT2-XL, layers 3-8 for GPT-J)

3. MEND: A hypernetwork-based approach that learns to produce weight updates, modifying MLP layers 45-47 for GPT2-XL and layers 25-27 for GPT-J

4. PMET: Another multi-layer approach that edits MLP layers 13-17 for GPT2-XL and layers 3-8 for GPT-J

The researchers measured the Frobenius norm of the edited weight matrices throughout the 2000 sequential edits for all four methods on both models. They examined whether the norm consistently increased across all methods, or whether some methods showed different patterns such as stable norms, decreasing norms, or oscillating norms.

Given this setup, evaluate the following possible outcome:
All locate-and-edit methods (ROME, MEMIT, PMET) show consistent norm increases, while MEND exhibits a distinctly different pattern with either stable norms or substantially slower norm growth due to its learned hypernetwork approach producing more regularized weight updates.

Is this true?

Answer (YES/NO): NO